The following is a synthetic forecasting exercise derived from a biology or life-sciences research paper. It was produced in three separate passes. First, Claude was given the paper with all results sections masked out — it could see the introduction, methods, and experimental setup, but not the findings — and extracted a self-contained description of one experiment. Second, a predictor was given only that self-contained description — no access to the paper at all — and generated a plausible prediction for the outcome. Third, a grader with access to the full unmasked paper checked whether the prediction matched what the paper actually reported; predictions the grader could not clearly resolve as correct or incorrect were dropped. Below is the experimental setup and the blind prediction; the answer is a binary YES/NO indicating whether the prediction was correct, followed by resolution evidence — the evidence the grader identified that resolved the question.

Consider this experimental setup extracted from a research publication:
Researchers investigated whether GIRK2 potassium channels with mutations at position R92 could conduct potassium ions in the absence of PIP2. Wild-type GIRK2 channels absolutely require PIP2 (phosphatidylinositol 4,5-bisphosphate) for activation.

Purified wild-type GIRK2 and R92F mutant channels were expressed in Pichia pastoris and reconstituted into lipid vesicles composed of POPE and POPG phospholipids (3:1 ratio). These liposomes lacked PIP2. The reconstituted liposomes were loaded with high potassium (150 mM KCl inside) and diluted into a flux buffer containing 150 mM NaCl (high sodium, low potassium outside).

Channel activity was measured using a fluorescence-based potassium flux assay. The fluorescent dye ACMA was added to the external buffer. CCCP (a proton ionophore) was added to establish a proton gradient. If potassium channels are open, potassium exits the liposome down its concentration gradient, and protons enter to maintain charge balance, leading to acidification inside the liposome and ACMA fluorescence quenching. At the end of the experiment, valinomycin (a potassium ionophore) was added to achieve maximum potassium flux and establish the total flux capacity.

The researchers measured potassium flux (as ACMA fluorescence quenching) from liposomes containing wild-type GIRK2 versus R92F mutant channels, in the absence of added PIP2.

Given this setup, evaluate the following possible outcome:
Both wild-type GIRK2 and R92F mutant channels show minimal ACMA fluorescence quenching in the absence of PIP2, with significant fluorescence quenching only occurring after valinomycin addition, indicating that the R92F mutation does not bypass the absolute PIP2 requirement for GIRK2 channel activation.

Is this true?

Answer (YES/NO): NO